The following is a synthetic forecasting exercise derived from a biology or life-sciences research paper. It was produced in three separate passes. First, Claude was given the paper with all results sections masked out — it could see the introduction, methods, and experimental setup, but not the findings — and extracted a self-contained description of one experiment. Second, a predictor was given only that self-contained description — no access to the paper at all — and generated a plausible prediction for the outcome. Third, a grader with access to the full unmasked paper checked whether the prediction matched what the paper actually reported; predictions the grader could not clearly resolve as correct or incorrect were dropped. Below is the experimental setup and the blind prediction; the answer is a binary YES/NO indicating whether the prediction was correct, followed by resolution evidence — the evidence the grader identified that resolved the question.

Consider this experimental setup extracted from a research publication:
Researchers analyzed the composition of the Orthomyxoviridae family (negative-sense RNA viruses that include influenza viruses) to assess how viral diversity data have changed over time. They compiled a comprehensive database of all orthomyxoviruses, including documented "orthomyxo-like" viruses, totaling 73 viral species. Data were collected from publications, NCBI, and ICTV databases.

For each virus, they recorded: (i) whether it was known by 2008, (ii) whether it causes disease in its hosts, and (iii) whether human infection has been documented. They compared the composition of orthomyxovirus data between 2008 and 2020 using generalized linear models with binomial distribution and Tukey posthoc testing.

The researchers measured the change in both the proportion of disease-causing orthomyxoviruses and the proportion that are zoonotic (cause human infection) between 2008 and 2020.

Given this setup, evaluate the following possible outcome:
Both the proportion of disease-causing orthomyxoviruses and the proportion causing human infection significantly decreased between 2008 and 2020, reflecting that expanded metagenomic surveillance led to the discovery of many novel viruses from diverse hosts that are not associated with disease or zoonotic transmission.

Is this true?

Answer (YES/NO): YES